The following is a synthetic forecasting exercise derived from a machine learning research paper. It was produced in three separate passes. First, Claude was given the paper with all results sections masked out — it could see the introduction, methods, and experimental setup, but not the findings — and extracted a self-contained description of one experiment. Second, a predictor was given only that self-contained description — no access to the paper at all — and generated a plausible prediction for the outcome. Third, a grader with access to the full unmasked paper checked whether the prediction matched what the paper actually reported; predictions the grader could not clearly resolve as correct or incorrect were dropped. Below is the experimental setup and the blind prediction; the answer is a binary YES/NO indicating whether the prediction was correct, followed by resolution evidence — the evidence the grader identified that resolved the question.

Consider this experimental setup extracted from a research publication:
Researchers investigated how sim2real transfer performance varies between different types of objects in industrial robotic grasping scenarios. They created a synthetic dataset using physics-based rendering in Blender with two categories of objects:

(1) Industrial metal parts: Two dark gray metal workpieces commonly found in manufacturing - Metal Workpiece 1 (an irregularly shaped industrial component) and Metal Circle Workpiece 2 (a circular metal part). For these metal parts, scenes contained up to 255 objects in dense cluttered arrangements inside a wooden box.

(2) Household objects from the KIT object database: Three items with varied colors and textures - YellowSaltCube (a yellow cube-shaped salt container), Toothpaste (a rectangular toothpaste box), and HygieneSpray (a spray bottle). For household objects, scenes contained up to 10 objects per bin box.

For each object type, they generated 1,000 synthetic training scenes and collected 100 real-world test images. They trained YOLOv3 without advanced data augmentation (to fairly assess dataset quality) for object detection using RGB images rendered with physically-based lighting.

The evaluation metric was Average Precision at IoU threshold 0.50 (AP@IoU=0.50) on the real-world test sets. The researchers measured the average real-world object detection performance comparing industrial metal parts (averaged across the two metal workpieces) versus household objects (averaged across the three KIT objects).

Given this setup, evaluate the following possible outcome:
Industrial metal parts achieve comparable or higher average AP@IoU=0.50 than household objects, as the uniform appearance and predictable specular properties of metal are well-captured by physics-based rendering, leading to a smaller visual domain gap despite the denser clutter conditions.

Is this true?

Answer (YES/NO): NO